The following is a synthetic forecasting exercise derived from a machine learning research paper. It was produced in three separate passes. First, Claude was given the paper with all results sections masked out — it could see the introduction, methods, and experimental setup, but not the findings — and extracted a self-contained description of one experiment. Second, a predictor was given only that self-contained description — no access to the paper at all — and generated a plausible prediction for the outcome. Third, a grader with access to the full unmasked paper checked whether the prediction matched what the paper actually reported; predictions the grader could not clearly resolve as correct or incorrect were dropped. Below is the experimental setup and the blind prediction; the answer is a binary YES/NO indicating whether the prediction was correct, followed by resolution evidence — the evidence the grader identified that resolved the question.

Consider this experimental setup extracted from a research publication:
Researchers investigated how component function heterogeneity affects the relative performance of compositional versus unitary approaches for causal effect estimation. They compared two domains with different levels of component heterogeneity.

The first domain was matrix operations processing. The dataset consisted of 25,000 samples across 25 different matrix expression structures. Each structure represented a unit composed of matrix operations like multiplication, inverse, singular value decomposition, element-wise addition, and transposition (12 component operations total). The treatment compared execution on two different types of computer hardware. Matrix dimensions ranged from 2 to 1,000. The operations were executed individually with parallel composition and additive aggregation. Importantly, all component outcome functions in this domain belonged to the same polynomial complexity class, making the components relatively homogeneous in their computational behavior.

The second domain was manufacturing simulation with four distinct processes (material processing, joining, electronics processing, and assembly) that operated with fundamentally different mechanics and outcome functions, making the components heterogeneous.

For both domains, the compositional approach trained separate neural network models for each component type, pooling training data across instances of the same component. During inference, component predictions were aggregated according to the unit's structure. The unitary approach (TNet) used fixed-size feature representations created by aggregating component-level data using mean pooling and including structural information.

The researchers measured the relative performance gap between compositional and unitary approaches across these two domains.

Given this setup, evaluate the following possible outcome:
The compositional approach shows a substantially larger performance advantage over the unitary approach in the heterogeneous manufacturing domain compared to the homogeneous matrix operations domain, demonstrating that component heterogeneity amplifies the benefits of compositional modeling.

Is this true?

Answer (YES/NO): YES